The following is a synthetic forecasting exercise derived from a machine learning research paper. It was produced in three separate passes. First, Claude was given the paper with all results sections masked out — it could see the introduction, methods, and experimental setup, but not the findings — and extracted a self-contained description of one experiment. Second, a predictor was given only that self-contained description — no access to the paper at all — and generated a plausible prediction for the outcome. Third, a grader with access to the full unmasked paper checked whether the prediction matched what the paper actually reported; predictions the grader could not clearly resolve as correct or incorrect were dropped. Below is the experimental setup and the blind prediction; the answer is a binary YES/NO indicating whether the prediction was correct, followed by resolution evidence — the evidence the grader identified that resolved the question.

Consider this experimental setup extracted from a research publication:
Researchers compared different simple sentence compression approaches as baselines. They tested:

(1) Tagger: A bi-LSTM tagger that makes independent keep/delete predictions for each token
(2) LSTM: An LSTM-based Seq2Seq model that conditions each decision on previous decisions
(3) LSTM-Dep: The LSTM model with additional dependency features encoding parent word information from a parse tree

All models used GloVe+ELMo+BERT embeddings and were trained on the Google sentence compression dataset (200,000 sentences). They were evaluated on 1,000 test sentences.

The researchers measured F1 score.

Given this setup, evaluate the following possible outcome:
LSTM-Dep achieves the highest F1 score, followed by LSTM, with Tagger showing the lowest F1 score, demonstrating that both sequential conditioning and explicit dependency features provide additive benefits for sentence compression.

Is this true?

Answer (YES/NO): NO